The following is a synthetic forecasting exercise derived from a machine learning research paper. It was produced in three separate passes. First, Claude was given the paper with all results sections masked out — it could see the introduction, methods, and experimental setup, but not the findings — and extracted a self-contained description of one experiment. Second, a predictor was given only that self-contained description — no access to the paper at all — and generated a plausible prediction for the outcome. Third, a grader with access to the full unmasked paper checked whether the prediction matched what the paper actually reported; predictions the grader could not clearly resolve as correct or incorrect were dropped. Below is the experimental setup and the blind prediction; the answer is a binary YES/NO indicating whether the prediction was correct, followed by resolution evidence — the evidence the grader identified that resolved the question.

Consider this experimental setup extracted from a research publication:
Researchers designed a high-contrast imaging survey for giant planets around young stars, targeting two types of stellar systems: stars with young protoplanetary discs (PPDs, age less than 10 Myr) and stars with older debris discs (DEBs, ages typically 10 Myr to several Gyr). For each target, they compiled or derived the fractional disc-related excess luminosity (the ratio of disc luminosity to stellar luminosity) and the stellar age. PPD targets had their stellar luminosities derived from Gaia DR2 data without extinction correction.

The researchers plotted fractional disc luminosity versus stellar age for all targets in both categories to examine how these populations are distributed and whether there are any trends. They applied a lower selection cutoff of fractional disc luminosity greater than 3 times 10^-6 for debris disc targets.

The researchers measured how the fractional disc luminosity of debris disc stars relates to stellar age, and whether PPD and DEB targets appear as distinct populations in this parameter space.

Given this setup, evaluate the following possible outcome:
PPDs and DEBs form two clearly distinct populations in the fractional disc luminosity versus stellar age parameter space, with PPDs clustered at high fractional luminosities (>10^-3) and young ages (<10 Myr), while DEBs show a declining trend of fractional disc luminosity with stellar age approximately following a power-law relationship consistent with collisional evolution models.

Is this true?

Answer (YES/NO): YES